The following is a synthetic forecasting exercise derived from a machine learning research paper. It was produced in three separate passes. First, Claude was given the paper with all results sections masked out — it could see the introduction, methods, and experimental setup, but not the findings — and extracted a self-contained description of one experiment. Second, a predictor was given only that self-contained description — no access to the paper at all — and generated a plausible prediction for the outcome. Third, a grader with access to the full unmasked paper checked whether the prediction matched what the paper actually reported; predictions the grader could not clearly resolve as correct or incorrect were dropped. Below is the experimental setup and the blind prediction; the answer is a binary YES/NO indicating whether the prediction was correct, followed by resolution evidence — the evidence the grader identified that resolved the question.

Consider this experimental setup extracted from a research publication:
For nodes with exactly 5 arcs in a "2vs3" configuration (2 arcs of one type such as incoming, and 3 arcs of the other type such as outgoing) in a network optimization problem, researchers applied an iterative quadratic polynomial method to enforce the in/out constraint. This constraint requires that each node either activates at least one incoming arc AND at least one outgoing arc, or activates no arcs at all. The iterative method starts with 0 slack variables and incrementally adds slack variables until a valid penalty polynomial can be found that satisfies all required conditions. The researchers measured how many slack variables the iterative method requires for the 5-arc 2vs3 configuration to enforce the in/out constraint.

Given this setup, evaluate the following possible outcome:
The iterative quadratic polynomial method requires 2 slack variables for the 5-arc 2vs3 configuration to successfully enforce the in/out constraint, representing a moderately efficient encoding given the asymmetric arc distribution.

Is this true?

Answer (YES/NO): YES